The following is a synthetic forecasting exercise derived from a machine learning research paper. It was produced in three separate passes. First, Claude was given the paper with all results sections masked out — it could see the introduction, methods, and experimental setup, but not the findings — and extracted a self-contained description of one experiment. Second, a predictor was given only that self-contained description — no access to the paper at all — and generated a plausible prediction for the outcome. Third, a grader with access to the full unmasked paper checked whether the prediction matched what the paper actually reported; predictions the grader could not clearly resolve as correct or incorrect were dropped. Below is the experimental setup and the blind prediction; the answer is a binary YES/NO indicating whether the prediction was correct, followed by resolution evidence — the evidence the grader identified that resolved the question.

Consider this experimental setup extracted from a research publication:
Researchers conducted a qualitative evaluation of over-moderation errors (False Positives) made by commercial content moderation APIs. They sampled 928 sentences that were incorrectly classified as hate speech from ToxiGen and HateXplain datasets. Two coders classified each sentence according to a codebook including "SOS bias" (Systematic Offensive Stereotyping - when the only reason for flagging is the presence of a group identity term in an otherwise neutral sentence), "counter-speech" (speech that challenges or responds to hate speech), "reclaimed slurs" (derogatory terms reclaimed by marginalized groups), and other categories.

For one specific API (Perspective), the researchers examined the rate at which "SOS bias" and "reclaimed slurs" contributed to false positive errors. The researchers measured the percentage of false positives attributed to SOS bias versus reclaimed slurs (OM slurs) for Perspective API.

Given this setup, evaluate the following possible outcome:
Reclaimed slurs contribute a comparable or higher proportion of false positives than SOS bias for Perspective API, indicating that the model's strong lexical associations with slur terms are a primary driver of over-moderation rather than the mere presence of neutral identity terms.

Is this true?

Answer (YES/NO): YES